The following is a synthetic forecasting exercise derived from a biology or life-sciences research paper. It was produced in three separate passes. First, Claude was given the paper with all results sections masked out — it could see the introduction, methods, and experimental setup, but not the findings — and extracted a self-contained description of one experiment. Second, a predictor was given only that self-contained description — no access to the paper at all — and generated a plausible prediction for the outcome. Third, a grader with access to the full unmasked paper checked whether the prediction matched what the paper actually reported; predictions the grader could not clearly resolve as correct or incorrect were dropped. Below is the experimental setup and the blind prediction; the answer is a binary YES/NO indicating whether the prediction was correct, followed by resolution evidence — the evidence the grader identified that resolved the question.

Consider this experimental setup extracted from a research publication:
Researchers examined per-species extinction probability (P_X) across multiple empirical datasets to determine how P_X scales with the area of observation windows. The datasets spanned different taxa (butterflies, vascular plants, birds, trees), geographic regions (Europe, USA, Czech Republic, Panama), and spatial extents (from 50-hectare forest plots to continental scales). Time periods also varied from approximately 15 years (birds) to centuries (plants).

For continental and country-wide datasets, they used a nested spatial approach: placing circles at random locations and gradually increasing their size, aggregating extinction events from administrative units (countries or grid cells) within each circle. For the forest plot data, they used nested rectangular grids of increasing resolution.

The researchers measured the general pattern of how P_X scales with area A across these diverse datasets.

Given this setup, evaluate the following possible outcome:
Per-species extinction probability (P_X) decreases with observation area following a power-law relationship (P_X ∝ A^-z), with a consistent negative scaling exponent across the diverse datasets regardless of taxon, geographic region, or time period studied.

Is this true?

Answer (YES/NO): NO